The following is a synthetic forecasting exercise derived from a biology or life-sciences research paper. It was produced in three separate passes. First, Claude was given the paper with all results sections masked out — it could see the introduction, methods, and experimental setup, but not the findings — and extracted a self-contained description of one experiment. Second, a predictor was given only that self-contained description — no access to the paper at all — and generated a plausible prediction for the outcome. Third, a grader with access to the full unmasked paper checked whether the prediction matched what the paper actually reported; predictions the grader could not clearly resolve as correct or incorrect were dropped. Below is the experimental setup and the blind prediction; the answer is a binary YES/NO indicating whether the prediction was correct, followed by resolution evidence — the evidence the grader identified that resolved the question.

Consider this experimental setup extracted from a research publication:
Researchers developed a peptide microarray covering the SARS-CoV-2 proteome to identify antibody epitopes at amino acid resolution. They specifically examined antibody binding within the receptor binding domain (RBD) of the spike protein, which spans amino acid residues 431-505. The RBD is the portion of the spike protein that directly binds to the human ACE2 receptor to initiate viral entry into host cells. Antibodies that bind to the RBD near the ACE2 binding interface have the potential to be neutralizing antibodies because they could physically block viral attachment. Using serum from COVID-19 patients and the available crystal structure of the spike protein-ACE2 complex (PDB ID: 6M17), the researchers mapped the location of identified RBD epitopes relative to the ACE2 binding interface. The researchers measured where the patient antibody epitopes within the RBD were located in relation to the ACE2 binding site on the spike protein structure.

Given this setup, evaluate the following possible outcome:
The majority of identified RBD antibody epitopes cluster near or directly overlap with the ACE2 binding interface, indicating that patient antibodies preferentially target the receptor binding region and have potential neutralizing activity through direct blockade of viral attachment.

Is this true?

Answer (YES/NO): NO